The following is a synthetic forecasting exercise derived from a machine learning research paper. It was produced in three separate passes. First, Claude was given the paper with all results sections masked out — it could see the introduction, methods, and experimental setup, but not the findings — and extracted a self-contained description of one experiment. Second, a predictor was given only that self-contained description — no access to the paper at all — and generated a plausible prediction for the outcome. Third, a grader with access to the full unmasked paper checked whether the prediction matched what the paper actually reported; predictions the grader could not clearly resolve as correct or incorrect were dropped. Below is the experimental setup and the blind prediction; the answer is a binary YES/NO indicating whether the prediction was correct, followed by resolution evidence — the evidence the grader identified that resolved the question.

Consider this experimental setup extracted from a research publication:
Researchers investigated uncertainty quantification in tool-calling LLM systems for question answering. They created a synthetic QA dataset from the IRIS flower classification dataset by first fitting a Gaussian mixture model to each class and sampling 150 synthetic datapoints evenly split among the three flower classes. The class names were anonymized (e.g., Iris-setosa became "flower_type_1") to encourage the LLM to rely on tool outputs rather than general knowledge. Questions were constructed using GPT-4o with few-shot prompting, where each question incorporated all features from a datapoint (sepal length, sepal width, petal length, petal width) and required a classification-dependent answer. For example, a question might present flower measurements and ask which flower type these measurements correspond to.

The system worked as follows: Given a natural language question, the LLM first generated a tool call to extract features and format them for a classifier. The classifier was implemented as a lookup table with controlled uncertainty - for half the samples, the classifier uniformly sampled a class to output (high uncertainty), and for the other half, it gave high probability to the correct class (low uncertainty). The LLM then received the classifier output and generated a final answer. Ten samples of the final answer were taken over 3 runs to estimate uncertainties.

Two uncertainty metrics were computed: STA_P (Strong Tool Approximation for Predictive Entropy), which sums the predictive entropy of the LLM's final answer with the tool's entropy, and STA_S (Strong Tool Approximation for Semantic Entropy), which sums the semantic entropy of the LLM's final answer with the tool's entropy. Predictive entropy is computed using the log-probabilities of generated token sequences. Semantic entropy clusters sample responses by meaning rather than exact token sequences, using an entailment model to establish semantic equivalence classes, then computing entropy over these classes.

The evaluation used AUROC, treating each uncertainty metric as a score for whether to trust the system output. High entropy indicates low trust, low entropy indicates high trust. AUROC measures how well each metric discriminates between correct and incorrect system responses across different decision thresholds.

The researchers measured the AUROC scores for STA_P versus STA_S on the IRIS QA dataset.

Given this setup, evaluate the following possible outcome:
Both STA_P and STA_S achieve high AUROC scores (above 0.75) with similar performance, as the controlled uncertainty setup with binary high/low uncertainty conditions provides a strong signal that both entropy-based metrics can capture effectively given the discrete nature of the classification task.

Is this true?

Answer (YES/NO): NO